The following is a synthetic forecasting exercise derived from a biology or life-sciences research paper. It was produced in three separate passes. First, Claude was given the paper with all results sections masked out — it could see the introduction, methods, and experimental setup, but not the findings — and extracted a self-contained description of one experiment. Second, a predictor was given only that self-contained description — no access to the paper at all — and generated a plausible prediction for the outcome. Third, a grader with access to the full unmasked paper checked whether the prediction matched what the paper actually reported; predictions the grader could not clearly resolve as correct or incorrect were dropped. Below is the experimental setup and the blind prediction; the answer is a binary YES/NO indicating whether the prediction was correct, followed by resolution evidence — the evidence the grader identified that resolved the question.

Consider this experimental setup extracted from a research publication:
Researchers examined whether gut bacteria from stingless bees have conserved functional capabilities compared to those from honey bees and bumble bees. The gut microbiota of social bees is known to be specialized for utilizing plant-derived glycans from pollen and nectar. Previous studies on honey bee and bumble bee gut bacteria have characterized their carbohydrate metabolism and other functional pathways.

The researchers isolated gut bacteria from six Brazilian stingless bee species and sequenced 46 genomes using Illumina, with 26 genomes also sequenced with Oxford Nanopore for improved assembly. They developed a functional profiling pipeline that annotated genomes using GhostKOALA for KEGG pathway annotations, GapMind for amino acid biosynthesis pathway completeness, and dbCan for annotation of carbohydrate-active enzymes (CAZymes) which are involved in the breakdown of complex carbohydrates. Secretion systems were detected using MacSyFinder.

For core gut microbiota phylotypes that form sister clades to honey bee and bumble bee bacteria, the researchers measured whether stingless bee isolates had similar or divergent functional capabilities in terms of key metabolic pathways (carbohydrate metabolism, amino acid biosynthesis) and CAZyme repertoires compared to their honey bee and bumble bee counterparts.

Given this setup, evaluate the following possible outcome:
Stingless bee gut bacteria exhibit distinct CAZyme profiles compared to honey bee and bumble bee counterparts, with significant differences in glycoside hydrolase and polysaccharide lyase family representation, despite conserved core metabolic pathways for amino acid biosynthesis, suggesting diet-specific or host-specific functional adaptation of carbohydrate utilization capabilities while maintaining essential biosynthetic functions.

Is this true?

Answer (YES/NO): NO